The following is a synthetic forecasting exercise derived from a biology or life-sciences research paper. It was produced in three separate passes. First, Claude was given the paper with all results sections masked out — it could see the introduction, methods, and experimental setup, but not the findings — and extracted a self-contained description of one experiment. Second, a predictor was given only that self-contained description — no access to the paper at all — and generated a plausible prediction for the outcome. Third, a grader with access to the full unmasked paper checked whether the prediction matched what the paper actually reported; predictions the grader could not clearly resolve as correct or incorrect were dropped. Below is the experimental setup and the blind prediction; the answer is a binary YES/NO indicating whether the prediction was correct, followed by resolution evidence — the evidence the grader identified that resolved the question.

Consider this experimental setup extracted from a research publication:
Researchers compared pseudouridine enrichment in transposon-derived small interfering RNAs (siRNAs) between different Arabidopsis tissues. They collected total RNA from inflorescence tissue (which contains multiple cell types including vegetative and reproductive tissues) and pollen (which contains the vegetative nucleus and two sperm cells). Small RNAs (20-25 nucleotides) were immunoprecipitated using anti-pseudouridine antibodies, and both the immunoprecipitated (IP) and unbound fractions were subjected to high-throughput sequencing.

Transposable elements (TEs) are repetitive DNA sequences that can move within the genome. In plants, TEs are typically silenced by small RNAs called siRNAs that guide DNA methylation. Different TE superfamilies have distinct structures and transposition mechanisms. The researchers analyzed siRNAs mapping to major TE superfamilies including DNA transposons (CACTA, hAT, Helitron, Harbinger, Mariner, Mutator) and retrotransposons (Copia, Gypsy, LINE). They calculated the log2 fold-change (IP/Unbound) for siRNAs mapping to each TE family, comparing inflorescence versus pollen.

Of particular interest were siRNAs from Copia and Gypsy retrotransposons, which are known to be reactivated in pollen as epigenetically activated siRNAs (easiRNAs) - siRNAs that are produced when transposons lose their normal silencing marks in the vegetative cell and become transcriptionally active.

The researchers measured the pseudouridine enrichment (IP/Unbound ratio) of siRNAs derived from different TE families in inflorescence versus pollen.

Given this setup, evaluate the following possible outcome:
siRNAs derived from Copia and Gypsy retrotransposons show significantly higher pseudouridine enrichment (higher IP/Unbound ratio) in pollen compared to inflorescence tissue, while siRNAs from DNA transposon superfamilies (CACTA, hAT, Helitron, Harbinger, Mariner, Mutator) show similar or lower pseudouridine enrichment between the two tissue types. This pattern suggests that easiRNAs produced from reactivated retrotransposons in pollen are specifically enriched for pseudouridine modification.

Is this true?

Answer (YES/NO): NO